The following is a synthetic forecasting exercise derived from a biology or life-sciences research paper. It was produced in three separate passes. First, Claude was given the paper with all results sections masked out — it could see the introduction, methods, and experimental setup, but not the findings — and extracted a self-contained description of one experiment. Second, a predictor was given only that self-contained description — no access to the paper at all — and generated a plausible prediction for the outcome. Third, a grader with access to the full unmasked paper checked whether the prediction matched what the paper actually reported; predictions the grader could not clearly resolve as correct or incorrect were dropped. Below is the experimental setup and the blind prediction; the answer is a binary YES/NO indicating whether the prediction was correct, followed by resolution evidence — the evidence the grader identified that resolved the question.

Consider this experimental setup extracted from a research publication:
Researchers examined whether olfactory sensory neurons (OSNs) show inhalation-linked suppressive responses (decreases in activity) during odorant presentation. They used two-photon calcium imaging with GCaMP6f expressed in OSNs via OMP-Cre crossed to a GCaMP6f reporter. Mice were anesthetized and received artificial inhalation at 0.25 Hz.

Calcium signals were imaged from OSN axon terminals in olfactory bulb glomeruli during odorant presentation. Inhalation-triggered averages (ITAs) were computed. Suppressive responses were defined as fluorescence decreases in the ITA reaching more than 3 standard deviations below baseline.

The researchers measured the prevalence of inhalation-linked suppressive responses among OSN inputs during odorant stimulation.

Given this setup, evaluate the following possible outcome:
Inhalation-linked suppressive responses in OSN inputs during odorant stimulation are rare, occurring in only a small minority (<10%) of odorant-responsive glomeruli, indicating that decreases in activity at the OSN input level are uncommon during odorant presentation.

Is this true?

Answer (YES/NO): YES